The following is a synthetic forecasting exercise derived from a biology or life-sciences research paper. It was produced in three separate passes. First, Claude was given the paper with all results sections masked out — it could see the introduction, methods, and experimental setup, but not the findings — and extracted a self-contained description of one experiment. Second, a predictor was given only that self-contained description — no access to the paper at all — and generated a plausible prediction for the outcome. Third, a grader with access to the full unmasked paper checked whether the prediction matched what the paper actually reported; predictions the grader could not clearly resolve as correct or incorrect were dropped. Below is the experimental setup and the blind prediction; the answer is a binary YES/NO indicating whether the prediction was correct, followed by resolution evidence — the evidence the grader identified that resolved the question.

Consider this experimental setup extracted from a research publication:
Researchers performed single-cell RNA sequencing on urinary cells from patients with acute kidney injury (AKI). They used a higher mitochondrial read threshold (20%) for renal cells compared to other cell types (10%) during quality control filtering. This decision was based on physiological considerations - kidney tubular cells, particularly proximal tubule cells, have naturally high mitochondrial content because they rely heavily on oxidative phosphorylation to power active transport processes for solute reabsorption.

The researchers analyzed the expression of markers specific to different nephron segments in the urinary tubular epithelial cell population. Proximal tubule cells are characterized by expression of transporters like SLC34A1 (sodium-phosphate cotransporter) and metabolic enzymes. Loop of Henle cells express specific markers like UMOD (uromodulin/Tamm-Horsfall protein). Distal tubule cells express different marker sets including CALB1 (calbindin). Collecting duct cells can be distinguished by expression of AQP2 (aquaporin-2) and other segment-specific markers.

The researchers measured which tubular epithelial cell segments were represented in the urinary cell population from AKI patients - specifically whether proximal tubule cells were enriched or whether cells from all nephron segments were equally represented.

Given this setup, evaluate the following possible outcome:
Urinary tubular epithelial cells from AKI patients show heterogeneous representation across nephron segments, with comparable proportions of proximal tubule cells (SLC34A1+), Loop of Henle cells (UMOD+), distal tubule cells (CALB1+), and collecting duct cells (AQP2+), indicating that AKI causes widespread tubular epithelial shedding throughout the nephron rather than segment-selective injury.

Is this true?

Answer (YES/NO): NO